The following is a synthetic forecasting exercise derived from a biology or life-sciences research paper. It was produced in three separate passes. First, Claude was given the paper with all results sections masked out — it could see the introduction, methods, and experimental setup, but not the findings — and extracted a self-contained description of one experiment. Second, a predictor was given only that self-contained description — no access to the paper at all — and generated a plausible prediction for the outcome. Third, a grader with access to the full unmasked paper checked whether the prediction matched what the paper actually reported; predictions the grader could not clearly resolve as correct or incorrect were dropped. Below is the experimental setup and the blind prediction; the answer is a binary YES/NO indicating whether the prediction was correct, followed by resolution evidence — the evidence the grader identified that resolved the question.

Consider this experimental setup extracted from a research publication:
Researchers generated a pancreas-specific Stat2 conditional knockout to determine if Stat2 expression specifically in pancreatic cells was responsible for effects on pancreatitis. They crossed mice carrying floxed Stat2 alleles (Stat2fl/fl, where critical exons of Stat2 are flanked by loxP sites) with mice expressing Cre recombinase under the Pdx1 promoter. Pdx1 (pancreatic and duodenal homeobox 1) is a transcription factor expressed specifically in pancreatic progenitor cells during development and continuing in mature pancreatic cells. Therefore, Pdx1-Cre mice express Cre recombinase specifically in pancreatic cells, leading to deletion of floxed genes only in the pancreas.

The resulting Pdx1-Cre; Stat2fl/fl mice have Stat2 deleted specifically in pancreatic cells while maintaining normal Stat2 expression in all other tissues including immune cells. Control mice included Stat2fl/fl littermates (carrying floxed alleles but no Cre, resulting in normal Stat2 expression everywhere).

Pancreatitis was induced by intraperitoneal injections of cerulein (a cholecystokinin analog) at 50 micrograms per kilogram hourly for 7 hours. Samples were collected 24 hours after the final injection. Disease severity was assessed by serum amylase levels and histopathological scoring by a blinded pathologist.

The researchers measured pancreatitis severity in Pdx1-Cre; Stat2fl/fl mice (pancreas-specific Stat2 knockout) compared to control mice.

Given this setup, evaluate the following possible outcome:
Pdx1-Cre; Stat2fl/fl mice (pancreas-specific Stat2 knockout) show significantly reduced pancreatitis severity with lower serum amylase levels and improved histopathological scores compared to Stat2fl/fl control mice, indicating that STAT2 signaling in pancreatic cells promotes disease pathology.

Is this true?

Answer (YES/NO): NO